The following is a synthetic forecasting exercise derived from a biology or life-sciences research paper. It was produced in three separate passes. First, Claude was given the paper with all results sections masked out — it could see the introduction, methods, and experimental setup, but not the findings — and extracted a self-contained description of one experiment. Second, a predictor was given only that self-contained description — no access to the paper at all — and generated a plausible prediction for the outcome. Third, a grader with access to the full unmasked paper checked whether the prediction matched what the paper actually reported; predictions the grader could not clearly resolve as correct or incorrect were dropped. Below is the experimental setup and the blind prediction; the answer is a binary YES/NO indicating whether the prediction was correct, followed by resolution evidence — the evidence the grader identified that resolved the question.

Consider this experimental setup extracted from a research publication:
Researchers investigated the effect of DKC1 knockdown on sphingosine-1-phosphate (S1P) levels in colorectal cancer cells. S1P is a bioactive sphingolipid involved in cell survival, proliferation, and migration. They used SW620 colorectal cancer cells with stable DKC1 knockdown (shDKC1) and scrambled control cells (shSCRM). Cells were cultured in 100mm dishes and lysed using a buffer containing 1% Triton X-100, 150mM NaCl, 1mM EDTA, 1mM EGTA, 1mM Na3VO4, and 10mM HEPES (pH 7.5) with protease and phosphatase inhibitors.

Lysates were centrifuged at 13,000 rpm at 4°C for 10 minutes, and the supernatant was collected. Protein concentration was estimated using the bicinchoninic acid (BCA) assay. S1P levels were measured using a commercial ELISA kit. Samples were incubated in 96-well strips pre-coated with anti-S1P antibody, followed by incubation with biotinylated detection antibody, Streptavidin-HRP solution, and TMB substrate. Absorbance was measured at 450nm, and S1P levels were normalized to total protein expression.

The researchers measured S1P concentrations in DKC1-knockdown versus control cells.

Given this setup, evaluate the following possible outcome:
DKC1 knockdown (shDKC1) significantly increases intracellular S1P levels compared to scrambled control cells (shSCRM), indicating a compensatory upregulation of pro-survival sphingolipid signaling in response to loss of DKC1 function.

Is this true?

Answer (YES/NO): YES